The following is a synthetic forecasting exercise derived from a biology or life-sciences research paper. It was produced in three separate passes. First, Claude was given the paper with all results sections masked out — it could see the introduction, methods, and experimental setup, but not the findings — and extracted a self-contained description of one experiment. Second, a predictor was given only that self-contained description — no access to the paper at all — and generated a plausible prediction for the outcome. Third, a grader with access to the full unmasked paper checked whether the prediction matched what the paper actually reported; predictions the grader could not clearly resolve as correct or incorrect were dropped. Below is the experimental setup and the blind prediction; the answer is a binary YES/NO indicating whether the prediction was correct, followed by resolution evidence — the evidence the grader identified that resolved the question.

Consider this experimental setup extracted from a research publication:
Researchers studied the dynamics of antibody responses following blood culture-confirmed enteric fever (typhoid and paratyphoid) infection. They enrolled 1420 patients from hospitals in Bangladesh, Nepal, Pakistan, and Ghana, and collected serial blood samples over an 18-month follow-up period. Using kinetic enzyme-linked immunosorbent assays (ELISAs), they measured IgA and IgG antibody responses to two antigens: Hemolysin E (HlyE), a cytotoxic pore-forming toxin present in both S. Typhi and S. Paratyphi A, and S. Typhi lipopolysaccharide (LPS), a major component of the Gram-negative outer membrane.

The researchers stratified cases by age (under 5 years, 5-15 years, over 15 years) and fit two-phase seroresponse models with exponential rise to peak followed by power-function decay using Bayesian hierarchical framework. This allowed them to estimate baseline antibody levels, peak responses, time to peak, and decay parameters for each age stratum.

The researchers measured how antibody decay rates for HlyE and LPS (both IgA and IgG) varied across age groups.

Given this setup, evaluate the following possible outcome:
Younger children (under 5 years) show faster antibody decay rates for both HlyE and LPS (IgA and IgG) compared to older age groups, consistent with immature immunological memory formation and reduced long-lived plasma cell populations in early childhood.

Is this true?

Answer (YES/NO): YES